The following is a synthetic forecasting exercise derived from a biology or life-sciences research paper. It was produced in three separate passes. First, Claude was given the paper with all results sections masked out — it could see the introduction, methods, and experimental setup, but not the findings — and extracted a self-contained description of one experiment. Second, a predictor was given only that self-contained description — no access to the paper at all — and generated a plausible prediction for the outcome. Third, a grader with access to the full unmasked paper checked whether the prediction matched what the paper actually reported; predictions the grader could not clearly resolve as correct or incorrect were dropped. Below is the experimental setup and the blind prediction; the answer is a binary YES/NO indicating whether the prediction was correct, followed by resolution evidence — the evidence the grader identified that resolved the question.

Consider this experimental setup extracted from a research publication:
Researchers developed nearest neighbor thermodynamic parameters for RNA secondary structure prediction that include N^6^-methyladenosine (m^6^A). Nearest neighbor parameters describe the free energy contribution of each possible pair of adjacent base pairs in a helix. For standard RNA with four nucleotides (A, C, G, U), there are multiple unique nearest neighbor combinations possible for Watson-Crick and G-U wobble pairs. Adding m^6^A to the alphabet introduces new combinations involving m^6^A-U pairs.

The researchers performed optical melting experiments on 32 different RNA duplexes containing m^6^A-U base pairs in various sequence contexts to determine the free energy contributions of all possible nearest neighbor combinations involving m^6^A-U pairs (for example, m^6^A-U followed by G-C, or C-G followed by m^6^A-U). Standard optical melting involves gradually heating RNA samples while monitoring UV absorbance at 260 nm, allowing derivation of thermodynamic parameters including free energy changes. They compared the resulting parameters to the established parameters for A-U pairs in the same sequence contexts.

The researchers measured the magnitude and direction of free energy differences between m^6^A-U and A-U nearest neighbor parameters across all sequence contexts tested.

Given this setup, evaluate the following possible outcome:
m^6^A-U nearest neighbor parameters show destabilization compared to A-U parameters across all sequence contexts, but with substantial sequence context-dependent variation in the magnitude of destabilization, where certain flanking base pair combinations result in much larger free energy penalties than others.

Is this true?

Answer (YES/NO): NO